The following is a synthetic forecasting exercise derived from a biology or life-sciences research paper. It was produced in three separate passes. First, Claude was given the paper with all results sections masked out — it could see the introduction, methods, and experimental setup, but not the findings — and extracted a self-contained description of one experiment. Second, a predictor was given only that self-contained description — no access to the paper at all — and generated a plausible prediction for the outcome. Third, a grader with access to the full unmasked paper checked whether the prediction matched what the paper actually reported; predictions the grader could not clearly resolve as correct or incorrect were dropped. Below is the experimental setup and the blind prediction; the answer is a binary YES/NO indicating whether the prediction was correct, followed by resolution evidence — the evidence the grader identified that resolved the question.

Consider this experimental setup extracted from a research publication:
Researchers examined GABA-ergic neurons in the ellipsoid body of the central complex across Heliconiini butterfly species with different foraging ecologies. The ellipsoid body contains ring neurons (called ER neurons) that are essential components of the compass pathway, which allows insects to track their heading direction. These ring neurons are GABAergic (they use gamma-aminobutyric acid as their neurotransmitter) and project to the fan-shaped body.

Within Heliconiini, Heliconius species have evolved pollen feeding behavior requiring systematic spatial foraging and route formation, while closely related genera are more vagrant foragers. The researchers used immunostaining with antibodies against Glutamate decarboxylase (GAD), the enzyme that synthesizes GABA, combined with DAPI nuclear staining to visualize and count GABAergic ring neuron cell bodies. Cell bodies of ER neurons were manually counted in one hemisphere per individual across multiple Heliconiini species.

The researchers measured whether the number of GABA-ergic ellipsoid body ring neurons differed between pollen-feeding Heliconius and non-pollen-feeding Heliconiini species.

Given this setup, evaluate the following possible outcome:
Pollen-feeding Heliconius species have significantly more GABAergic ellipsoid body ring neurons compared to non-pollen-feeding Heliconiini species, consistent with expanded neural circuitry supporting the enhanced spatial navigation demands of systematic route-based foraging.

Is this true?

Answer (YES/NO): YES